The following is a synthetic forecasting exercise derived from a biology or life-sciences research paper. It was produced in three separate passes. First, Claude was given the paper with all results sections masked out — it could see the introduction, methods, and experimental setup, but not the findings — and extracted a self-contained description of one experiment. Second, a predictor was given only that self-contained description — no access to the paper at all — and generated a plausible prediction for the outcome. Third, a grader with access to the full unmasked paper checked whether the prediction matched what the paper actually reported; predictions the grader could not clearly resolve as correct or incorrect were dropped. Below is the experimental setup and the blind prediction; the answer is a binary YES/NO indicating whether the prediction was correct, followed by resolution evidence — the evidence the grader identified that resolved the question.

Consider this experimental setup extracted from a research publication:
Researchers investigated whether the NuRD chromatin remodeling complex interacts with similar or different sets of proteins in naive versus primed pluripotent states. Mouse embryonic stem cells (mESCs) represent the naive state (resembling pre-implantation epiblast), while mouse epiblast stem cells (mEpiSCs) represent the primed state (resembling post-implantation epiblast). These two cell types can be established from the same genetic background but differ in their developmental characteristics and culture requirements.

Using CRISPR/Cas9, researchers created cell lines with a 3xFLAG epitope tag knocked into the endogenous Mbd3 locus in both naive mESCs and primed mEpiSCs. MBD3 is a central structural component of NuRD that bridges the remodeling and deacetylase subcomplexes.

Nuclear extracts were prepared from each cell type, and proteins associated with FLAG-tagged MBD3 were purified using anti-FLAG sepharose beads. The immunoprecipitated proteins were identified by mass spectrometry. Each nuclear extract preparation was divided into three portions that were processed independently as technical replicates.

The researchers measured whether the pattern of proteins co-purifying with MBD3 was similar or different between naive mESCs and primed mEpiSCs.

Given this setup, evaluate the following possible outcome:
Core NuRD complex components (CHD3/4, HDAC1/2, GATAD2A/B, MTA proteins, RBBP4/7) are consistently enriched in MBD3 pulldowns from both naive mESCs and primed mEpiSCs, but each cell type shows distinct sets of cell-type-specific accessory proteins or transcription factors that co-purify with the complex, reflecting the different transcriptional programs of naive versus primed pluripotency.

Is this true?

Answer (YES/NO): YES